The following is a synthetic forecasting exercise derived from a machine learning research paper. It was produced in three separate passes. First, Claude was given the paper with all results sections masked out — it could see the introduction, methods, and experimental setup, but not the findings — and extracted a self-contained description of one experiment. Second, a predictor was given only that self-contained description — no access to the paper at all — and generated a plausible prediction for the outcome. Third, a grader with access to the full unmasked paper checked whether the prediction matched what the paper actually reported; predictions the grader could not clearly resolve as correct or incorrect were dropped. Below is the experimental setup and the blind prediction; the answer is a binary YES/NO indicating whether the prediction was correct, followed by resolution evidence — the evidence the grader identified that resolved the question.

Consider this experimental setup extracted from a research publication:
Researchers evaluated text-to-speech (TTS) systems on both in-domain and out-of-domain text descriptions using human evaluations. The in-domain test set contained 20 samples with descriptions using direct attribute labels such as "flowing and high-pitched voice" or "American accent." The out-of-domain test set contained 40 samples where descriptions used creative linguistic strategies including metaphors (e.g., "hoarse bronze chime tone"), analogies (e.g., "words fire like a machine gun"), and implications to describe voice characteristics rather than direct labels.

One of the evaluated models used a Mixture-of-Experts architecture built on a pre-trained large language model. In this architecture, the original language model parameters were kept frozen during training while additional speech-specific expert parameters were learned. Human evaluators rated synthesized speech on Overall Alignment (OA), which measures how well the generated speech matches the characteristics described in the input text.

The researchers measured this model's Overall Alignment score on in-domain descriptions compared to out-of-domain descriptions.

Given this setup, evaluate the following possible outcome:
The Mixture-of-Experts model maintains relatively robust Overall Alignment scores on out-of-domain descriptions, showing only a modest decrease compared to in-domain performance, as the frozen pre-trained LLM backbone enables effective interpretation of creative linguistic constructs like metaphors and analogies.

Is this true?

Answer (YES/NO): NO